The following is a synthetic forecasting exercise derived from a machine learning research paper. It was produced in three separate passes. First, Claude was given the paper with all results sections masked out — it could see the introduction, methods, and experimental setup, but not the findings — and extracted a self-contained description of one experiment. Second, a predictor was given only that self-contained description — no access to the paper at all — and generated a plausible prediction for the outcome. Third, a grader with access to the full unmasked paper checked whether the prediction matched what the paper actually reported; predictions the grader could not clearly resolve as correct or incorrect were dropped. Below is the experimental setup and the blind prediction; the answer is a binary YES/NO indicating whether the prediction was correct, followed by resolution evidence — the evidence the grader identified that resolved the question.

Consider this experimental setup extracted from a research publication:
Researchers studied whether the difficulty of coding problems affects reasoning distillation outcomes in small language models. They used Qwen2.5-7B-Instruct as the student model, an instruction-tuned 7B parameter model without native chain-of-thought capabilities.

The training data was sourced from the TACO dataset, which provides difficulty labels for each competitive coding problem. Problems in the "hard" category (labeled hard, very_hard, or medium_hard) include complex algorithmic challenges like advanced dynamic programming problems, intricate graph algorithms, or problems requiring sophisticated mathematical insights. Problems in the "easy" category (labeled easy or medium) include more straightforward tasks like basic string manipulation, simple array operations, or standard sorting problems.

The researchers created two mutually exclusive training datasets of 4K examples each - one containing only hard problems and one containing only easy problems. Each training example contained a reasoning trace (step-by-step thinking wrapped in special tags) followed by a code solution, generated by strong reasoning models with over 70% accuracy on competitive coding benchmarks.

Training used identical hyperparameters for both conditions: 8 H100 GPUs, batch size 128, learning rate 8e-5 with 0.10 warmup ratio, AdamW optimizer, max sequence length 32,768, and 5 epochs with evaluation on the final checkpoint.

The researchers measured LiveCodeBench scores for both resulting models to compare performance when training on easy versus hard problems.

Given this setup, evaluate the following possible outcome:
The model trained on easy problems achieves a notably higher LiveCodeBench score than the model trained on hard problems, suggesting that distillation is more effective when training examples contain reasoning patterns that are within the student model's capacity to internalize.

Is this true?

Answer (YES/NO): YES